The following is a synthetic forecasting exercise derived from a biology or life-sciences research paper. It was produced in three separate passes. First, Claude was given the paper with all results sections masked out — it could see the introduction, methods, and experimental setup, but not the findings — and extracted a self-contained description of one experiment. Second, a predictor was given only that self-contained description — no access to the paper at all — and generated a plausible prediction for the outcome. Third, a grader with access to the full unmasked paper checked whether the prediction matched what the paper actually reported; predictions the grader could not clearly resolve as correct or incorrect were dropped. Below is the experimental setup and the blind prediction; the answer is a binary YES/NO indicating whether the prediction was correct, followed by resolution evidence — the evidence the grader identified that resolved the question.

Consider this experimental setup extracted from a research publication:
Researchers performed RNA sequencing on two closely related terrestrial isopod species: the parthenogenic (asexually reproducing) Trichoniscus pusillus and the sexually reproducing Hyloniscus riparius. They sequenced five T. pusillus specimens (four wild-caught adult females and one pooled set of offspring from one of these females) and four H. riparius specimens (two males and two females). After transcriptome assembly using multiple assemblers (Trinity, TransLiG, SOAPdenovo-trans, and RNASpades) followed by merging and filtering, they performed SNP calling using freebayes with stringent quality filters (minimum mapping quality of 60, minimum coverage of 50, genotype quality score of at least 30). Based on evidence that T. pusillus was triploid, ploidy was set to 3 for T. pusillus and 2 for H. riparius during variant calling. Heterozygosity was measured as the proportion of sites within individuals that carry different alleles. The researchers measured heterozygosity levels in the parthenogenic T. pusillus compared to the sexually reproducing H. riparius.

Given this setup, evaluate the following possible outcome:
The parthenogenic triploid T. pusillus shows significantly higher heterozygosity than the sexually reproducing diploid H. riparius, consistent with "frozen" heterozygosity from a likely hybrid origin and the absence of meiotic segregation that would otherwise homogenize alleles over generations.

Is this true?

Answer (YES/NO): YES